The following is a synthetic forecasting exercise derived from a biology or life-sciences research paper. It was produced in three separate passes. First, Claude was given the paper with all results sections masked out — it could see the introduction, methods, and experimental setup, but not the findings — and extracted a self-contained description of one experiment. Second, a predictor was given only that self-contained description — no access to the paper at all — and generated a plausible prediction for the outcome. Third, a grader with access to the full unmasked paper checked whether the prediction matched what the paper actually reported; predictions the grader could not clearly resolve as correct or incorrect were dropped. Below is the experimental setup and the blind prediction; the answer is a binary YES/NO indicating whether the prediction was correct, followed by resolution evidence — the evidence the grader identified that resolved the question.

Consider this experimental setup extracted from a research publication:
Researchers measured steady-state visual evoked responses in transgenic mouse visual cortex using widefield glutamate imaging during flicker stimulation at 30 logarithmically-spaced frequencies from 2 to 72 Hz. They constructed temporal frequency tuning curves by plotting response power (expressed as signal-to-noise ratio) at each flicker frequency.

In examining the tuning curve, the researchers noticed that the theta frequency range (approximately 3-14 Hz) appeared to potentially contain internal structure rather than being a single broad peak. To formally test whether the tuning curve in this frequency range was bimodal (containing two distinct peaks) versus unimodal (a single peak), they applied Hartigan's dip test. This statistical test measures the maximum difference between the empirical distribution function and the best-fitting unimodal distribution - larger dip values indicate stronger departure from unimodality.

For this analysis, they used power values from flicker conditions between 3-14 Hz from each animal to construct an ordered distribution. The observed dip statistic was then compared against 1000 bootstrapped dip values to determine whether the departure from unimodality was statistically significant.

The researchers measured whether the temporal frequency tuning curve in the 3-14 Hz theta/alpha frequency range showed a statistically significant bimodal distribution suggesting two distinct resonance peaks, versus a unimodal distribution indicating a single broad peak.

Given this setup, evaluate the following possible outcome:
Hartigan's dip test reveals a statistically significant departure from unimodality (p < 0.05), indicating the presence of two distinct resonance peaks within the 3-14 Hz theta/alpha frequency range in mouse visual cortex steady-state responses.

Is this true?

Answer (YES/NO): NO